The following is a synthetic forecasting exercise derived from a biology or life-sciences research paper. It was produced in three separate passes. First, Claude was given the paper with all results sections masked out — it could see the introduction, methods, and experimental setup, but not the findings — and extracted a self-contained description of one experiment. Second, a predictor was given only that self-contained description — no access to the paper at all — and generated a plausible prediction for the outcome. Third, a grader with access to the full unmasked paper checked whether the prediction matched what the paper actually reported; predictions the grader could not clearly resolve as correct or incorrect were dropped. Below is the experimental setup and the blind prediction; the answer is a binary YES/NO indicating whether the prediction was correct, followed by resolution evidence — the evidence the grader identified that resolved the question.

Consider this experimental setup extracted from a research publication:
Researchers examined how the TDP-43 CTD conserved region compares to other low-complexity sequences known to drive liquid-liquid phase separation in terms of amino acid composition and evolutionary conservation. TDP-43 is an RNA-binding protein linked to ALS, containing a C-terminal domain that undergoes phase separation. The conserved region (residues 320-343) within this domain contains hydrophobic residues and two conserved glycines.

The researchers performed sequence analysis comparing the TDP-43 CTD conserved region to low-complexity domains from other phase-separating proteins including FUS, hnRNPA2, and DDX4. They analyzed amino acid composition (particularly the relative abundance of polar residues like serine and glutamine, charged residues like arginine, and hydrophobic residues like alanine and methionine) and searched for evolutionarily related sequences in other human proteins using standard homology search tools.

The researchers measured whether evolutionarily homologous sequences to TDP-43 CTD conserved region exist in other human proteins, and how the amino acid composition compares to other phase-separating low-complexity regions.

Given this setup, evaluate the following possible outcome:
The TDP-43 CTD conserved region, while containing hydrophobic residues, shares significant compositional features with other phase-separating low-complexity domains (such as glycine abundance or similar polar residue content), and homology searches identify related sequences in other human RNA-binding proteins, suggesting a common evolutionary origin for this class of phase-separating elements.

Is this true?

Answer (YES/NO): NO